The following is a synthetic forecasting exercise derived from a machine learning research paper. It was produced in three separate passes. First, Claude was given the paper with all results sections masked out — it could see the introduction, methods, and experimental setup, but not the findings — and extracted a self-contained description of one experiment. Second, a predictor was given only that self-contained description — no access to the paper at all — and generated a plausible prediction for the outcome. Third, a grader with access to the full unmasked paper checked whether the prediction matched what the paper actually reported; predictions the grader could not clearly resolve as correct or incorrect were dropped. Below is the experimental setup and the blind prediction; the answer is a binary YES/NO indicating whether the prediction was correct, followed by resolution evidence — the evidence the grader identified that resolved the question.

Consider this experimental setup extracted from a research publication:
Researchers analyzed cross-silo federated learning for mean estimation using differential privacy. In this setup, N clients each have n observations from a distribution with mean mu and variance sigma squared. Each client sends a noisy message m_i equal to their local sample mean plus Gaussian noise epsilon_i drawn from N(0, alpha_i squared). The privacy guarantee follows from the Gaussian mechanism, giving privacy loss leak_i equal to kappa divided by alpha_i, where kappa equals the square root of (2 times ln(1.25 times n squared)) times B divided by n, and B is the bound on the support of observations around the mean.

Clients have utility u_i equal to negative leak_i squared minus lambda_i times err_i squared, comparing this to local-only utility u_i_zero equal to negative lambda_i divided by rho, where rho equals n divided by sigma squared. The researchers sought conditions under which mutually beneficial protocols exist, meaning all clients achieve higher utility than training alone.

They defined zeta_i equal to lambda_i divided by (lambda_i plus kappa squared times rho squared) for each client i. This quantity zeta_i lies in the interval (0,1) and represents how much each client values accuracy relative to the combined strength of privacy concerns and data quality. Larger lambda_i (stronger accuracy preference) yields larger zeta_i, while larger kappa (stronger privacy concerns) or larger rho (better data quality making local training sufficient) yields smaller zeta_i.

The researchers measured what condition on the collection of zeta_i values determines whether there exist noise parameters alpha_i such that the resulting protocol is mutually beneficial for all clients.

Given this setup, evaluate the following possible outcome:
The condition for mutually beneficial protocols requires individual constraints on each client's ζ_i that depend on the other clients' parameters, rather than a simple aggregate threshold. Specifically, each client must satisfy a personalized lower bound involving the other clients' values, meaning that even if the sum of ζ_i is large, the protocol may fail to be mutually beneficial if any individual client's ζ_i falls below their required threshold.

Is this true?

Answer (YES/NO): NO